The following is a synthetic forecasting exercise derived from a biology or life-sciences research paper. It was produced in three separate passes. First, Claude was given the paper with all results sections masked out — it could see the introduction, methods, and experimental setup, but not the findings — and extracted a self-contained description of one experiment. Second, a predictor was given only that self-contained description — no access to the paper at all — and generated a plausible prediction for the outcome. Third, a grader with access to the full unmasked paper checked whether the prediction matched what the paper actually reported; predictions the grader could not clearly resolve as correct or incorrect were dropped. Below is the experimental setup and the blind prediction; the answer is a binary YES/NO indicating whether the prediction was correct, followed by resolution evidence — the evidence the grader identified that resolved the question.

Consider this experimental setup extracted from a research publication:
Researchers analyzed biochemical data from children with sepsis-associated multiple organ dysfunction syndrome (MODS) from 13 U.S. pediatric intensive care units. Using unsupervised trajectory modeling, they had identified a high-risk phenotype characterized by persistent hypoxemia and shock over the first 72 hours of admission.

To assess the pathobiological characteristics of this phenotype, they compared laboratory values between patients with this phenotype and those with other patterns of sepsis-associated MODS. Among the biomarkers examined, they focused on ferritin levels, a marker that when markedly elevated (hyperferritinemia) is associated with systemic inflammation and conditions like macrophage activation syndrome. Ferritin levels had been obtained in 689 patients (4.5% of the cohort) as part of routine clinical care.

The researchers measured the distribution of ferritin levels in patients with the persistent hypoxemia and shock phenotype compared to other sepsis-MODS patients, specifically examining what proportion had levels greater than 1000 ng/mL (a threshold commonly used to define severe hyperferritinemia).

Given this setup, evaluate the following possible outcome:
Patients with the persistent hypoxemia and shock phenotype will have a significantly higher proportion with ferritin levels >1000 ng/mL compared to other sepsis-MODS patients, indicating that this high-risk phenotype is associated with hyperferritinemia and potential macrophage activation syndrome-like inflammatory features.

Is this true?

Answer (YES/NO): YES